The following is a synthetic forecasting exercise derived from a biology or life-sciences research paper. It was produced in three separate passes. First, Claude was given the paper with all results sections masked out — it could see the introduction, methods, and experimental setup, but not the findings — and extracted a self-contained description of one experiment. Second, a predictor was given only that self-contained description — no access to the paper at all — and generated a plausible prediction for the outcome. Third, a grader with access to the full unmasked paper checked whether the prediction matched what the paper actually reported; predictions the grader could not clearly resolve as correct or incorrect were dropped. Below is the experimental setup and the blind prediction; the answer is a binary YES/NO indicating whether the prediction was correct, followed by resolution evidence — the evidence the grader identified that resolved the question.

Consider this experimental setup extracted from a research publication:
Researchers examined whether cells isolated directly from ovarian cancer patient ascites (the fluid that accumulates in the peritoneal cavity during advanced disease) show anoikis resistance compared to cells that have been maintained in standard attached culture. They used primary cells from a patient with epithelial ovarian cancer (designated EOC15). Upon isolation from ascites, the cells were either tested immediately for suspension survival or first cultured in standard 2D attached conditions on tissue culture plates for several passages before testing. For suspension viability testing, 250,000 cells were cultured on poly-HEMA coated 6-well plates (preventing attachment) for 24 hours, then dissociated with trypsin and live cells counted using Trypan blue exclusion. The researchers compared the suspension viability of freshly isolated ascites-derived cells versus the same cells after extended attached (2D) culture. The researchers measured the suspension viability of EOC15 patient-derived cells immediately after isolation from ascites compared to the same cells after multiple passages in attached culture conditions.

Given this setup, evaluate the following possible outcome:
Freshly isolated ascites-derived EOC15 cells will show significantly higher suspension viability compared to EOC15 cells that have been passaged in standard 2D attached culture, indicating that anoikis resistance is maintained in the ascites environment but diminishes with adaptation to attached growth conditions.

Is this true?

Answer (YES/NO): YES